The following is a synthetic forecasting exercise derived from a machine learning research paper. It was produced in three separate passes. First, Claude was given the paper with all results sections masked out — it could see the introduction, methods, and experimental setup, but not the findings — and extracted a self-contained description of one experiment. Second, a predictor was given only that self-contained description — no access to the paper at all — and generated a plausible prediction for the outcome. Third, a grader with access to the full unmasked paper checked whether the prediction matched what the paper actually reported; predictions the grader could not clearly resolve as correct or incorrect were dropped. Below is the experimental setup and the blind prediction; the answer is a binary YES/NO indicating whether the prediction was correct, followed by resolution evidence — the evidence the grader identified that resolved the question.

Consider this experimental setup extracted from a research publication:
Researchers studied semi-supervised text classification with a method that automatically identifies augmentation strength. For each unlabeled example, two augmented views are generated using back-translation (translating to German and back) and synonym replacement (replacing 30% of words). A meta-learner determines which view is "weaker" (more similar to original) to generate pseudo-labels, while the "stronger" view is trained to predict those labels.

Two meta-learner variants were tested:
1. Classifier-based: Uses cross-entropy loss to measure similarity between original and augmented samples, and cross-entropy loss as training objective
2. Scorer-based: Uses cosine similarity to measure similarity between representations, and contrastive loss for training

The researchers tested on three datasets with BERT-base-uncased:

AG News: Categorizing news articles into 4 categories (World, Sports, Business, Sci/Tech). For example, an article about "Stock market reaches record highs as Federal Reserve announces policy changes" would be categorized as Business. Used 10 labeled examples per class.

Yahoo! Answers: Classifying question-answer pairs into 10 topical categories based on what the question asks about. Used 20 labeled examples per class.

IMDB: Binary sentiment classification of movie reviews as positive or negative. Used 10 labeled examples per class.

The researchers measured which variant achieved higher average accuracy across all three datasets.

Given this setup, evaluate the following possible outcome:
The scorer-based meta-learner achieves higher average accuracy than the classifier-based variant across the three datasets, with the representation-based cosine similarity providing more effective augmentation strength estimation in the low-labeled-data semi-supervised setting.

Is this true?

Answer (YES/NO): YES